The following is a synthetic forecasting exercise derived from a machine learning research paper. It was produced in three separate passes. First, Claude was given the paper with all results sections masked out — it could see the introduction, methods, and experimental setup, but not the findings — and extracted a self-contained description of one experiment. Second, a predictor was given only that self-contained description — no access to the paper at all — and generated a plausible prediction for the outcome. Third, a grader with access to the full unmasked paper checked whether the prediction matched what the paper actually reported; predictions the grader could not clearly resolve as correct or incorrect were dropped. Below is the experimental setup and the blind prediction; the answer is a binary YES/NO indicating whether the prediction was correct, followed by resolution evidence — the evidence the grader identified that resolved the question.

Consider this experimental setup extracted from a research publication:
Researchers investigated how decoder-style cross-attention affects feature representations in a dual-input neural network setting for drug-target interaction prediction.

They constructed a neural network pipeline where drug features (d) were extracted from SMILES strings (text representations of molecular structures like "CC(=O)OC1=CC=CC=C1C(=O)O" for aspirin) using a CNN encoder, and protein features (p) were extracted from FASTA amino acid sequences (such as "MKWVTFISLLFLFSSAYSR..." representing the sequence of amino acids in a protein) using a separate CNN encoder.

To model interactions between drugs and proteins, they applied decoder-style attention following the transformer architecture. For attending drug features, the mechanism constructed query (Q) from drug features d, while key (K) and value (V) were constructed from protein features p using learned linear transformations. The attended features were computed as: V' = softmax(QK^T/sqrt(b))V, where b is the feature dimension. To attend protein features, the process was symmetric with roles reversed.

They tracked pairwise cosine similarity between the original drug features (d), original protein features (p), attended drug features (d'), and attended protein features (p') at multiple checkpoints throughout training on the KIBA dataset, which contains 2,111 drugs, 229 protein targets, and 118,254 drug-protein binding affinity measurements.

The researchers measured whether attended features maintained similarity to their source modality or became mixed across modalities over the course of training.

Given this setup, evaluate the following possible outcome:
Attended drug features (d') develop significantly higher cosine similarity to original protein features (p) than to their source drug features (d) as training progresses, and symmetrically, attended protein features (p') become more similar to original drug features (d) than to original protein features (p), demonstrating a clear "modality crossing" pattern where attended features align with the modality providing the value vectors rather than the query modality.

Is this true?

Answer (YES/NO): NO